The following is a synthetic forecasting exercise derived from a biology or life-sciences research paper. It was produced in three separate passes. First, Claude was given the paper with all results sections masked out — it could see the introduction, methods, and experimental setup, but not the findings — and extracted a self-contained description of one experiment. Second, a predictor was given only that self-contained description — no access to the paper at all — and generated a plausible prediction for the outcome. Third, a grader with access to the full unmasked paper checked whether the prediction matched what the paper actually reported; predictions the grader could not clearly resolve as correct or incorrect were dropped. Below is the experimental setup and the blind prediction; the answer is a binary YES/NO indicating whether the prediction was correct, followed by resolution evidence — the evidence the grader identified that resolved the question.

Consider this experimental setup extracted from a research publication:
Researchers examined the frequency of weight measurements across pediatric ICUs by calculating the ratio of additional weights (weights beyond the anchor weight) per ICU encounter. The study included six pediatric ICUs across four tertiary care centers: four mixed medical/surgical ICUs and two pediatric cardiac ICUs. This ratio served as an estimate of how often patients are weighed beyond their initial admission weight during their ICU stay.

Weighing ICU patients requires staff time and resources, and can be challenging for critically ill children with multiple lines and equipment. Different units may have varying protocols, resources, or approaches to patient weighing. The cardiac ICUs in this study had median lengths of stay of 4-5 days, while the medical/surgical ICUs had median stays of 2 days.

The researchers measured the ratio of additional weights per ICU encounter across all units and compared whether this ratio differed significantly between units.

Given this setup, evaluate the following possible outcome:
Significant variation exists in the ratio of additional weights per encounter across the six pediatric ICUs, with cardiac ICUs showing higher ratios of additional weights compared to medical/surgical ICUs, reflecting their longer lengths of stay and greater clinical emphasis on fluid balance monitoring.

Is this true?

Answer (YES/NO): YES